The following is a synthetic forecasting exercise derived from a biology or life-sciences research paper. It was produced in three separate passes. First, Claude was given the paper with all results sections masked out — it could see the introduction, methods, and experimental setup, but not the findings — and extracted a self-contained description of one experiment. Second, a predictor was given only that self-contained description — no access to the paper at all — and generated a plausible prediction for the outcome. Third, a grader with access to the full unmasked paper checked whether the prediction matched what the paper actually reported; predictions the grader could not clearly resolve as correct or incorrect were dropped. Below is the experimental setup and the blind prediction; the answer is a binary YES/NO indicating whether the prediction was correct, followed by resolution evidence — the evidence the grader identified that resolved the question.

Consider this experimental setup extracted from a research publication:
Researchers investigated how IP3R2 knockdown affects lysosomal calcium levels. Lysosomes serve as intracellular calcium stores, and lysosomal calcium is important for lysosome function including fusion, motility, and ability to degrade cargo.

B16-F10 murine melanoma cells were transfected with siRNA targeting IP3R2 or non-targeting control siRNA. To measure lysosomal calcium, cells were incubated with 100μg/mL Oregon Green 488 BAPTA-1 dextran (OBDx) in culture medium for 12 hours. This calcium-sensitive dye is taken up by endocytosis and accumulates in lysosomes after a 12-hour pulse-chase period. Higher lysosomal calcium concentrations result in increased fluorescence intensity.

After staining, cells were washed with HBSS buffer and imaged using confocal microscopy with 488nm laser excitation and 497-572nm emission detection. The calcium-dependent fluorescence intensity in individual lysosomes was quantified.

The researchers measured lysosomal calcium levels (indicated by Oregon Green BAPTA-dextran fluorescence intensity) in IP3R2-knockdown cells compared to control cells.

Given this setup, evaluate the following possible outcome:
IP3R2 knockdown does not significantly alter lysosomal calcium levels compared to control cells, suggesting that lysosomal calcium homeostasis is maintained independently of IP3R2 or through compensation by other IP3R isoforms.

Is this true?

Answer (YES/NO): NO